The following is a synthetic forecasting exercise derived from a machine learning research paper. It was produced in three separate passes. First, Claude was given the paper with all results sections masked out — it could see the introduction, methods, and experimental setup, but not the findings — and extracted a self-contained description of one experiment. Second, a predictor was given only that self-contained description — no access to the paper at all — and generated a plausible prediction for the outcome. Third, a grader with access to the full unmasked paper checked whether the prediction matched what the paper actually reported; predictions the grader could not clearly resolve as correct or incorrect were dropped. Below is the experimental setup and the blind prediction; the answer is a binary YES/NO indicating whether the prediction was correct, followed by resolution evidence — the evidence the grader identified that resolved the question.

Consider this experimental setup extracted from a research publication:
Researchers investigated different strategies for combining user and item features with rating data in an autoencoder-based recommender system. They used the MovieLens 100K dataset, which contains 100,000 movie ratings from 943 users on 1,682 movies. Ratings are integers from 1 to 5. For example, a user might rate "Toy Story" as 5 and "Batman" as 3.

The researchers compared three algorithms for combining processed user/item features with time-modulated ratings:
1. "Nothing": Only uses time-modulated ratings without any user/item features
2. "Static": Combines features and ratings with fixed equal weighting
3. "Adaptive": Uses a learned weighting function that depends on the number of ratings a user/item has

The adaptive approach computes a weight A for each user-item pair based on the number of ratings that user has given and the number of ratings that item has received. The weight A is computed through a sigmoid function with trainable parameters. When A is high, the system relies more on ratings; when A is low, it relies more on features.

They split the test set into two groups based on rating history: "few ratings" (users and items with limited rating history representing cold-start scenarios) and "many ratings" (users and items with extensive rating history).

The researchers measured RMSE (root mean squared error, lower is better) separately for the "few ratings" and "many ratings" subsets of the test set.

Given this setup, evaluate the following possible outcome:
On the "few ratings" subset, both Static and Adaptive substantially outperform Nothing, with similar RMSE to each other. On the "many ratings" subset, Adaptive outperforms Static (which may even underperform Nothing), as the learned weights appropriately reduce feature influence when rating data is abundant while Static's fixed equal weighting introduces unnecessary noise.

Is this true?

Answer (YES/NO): NO